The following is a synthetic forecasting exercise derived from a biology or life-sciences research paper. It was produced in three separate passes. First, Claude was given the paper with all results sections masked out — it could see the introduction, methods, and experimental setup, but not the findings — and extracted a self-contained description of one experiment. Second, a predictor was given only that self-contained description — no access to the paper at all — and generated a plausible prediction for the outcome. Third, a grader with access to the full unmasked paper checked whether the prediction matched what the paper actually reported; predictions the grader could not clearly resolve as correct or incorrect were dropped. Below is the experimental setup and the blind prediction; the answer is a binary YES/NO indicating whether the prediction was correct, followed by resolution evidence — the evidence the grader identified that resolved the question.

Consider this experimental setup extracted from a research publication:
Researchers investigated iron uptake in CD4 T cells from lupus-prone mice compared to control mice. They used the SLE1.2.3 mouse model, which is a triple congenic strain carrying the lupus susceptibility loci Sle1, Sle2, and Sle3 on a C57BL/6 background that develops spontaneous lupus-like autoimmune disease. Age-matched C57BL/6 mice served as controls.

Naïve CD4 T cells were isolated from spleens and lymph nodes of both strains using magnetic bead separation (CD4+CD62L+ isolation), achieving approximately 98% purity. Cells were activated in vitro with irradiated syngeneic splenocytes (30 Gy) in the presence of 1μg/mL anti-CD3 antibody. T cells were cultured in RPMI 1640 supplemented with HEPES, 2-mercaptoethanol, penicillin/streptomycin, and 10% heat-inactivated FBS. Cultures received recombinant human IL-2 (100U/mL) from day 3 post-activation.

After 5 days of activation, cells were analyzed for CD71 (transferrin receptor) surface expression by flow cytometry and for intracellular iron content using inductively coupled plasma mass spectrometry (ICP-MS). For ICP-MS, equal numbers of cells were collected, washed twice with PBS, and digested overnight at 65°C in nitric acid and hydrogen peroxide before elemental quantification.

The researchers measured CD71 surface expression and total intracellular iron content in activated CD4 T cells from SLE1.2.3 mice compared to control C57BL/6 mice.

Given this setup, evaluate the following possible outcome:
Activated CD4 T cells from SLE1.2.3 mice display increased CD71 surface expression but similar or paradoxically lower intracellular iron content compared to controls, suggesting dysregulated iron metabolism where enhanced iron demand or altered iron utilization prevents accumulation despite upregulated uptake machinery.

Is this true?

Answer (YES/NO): NO